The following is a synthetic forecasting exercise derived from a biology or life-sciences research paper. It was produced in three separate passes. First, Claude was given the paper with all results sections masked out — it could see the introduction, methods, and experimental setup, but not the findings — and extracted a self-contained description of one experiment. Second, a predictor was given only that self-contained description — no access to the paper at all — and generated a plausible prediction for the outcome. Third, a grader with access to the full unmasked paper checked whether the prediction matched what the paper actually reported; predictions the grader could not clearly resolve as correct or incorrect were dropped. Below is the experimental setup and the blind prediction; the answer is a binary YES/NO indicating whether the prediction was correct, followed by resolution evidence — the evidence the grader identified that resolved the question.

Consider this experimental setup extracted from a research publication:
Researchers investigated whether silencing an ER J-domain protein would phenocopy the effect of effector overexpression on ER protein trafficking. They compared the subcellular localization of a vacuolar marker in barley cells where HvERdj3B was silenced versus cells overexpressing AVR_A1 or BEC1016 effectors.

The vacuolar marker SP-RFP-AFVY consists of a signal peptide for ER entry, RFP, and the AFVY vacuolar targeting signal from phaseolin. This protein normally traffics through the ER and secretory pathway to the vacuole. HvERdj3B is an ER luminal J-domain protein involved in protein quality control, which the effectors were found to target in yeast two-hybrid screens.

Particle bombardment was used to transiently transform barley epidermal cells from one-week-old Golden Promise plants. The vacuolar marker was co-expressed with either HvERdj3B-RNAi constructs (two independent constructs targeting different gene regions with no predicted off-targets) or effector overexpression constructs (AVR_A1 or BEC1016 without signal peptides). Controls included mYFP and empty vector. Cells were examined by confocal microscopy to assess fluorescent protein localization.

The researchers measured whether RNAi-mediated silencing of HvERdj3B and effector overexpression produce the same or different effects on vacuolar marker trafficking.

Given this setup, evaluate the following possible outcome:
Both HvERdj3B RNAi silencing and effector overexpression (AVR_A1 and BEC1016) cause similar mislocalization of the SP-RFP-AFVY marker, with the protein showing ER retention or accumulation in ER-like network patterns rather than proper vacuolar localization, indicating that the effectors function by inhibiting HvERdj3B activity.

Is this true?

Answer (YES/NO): YES